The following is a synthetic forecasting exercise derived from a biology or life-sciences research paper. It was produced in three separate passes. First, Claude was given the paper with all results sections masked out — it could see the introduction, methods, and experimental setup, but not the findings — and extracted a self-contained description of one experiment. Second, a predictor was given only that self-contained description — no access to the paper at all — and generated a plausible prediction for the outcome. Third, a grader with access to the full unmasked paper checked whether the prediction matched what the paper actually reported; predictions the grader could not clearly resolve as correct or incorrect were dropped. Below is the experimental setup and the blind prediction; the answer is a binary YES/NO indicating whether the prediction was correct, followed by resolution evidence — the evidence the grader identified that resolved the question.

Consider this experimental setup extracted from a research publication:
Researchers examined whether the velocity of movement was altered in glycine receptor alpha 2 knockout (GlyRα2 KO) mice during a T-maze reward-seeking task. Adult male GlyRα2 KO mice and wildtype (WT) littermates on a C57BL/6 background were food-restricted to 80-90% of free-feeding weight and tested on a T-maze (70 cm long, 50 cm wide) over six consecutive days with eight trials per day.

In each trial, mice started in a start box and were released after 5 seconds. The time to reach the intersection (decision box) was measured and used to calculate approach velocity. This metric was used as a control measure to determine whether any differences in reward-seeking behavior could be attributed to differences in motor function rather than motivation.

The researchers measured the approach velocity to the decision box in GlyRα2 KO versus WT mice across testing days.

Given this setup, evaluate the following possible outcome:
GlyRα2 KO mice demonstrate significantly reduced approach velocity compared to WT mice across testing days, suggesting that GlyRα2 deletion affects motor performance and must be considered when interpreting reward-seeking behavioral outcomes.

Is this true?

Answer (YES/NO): NO